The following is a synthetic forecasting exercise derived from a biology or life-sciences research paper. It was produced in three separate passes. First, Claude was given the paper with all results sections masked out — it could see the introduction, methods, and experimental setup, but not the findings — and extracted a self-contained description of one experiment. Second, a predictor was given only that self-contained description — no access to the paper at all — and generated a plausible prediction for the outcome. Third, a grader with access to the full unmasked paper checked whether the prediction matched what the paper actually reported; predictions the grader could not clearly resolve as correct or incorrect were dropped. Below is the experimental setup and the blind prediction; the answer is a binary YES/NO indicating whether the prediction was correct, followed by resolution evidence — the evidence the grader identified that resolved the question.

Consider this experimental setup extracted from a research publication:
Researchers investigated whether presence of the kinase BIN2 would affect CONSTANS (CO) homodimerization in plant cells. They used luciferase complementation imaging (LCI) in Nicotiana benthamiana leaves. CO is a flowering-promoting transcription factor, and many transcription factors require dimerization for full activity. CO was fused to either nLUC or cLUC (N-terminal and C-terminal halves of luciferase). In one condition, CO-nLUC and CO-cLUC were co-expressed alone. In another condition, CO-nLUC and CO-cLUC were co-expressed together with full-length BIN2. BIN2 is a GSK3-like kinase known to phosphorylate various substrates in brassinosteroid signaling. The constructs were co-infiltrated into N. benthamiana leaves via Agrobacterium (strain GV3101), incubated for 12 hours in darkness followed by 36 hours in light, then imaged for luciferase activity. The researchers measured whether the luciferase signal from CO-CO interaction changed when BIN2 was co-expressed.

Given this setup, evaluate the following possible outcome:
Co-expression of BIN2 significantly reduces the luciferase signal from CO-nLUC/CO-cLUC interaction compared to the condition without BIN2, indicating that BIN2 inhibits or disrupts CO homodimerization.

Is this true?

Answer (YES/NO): YES